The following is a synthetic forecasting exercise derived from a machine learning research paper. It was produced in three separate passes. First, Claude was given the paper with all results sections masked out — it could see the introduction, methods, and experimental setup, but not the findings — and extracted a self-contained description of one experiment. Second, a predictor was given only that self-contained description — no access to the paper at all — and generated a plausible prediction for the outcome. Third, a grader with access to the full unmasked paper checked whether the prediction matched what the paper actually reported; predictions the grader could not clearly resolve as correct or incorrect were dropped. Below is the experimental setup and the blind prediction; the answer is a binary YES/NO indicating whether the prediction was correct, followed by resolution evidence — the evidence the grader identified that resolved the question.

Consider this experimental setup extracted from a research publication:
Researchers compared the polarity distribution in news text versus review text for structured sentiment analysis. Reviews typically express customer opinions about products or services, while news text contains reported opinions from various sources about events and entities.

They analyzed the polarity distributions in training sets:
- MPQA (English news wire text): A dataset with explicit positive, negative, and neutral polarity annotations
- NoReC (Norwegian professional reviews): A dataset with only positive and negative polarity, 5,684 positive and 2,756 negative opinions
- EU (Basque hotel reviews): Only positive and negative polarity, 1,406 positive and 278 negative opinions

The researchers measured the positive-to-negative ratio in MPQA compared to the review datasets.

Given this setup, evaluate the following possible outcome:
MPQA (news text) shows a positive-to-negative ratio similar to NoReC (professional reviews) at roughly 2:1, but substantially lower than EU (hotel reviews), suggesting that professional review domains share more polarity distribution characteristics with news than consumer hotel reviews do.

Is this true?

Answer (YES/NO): NO